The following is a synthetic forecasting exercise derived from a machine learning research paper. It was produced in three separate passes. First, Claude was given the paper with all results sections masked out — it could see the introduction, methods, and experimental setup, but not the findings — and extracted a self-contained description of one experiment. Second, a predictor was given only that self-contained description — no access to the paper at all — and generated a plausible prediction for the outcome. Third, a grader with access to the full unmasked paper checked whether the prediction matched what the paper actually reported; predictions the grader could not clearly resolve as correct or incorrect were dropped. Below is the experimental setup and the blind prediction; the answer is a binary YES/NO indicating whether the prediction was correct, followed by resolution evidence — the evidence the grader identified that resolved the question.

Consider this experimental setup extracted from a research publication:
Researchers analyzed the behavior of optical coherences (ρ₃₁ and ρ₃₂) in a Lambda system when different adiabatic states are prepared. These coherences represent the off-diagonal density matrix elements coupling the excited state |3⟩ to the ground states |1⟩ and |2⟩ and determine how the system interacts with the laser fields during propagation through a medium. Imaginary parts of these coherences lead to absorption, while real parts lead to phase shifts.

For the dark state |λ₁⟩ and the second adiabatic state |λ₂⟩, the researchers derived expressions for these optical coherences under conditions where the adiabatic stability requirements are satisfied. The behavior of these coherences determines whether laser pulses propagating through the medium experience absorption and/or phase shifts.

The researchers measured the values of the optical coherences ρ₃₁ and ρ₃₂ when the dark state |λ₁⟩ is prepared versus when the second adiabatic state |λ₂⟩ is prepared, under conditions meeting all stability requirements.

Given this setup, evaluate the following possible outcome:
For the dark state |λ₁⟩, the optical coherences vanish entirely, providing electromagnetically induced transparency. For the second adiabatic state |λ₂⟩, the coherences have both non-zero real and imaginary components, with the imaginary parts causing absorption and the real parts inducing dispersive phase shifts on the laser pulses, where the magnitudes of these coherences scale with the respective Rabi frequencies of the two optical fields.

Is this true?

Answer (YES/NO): NO